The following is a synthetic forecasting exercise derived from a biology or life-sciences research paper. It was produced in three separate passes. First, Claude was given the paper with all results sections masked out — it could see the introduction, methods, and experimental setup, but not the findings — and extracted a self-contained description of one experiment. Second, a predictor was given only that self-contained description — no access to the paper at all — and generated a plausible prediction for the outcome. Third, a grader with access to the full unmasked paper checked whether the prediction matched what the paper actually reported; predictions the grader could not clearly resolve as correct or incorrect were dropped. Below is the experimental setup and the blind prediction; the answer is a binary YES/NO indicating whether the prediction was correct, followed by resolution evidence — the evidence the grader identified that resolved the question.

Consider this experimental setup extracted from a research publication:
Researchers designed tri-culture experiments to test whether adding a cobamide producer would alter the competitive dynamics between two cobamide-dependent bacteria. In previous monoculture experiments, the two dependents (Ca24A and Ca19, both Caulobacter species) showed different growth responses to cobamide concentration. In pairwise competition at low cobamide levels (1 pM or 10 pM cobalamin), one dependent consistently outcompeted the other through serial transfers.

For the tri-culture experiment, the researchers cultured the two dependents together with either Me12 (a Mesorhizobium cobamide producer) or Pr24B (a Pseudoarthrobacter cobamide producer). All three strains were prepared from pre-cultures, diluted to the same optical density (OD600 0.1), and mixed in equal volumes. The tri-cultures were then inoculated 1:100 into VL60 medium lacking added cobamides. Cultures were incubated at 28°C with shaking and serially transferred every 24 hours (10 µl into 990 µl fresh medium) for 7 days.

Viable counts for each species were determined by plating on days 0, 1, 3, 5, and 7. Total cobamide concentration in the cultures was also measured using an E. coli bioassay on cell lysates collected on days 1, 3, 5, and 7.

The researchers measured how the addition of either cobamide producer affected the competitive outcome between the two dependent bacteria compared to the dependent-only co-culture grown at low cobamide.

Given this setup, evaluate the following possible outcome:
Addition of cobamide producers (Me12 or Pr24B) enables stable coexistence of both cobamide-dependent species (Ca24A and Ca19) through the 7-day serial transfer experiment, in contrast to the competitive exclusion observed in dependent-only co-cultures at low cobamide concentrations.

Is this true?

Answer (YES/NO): NO